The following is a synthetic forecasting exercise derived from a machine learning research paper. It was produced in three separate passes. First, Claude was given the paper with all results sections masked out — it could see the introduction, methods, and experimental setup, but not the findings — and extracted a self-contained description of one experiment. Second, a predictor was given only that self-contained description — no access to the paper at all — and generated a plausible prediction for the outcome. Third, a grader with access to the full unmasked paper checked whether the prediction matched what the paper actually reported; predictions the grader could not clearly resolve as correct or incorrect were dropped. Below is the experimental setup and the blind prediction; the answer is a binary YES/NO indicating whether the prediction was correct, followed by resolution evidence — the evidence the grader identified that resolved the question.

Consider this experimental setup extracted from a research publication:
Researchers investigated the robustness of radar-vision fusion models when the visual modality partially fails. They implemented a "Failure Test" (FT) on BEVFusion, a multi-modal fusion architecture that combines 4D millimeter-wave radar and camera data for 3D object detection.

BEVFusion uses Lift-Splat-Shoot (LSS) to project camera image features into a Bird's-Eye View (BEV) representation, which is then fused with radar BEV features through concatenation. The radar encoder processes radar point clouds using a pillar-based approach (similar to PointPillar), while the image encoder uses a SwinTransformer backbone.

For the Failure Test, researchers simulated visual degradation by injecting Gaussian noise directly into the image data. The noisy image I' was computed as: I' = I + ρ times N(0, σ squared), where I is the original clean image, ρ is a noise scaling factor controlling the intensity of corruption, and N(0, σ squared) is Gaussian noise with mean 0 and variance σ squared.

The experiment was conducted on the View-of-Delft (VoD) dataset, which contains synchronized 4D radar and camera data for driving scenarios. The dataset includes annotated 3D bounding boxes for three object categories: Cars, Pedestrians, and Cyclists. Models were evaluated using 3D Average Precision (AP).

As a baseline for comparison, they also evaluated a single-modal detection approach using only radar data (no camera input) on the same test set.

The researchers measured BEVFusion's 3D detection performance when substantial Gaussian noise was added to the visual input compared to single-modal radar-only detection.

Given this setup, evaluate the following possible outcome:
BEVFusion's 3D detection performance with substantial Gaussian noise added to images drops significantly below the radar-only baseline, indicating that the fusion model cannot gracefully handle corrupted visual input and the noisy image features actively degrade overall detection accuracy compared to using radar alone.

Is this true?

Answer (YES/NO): YES